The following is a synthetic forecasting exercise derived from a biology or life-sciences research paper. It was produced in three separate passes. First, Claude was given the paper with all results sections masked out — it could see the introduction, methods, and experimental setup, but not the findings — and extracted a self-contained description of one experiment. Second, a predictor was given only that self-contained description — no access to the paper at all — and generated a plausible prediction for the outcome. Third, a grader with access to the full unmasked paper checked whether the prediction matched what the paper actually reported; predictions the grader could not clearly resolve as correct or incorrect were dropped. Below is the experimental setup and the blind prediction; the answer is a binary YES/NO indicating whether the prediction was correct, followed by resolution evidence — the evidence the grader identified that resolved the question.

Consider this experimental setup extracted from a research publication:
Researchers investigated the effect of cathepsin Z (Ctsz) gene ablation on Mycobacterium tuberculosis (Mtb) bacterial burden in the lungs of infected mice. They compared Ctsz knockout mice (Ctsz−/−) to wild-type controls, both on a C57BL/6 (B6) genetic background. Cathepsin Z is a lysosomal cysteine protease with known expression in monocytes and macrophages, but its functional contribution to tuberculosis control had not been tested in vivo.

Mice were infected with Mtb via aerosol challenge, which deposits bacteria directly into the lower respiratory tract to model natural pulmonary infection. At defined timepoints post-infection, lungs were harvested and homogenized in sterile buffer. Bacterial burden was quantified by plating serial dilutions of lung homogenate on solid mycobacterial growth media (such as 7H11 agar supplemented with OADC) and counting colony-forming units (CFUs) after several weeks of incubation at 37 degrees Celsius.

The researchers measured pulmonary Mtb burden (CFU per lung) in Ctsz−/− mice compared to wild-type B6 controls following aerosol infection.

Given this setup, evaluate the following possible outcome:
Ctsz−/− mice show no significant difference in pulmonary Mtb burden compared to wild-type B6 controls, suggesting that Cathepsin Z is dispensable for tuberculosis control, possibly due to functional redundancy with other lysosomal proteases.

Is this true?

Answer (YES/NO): NO